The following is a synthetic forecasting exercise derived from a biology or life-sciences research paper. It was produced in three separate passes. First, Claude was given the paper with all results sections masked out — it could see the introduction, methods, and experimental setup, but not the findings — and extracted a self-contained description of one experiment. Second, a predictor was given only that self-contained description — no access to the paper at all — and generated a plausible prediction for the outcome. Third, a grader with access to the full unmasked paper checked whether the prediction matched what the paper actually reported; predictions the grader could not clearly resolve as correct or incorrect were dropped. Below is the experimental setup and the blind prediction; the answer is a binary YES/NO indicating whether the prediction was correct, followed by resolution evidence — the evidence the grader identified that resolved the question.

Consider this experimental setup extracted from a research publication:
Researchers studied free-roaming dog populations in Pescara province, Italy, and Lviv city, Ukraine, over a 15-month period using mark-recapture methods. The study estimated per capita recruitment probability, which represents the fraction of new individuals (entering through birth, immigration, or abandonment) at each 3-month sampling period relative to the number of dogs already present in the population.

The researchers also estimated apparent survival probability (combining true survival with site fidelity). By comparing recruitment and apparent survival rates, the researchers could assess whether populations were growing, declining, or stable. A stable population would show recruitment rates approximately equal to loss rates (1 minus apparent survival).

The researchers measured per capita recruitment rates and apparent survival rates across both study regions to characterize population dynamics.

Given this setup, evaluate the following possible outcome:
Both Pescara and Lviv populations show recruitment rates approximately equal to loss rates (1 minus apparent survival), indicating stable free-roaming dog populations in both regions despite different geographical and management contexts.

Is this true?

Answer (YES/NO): NO